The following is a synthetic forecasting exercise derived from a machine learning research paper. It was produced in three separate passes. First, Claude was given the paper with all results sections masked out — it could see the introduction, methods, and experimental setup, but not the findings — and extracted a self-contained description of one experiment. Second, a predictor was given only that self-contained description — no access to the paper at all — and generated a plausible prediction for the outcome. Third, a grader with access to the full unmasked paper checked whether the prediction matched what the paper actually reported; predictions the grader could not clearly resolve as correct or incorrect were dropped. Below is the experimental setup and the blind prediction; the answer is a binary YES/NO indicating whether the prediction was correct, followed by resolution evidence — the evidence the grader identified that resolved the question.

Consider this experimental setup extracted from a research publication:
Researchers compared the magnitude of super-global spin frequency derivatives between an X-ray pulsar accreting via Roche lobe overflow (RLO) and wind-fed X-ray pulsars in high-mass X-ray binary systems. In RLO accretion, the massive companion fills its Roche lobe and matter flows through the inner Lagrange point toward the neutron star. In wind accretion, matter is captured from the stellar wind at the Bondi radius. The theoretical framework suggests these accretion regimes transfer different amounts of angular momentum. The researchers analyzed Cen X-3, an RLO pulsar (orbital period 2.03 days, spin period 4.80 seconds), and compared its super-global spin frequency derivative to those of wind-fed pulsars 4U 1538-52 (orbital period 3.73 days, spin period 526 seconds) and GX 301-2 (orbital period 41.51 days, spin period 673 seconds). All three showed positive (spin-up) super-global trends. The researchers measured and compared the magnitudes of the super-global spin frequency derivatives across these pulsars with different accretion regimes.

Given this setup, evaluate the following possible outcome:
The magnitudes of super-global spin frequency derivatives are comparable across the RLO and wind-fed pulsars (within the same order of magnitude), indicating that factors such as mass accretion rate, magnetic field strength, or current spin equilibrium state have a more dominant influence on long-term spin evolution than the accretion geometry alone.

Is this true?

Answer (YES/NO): NO